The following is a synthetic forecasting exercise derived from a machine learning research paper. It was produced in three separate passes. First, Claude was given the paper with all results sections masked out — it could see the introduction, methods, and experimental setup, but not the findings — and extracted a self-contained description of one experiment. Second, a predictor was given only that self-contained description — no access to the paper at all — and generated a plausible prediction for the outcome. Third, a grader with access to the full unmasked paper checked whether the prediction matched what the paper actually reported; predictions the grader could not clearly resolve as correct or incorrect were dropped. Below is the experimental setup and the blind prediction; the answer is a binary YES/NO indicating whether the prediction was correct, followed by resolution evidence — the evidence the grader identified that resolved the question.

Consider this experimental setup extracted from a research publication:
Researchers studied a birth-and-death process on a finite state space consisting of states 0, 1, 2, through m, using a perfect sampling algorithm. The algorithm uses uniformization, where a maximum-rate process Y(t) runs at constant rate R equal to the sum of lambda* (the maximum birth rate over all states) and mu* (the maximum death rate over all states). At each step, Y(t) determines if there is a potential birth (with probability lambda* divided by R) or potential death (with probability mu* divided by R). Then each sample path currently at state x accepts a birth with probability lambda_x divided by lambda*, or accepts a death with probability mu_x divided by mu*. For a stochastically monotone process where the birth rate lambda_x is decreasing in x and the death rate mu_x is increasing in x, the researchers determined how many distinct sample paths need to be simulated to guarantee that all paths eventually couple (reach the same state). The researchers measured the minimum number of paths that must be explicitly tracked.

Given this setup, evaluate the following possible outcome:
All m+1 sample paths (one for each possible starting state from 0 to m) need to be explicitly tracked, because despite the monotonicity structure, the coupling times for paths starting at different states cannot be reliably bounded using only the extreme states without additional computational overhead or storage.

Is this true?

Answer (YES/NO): NO